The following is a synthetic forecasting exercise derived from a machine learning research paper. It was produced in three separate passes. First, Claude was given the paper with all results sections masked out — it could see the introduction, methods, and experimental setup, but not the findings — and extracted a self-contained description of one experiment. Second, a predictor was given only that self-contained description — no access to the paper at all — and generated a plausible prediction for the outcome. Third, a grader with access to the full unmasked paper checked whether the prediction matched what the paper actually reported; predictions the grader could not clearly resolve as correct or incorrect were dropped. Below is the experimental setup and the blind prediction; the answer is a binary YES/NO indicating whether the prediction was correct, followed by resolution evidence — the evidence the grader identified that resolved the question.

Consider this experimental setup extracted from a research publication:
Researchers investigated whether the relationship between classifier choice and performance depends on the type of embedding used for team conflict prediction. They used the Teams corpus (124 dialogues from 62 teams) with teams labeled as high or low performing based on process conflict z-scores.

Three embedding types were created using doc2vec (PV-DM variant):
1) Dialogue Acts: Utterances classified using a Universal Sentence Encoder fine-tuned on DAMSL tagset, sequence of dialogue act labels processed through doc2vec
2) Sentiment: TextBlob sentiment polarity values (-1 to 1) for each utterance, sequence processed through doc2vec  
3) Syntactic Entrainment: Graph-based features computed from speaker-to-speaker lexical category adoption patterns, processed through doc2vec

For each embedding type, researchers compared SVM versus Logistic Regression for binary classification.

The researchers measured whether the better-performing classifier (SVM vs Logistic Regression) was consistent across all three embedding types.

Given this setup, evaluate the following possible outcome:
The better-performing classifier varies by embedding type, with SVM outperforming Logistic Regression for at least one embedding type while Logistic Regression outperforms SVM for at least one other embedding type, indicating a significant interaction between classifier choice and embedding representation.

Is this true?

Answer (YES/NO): YES